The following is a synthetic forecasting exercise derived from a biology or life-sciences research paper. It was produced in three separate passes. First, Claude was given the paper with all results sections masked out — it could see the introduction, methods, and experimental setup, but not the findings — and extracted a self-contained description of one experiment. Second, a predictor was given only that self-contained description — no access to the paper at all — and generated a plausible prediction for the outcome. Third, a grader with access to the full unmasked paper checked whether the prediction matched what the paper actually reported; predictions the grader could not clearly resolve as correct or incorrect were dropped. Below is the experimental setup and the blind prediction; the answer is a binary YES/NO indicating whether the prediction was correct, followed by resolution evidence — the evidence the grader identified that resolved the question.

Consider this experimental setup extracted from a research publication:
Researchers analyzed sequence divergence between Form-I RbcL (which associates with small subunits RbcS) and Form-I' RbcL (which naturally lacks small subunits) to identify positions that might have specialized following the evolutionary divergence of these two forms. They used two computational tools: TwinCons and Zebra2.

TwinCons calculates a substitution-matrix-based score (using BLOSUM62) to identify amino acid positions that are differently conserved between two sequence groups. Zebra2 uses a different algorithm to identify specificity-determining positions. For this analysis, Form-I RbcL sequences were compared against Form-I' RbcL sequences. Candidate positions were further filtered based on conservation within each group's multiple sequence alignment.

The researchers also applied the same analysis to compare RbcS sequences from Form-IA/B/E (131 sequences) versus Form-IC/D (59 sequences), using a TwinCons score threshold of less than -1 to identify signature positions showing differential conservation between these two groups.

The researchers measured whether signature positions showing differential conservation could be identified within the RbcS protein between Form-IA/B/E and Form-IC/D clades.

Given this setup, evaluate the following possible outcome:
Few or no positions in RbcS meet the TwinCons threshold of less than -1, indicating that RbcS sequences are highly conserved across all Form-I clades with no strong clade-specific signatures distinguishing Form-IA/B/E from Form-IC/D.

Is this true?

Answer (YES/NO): NO